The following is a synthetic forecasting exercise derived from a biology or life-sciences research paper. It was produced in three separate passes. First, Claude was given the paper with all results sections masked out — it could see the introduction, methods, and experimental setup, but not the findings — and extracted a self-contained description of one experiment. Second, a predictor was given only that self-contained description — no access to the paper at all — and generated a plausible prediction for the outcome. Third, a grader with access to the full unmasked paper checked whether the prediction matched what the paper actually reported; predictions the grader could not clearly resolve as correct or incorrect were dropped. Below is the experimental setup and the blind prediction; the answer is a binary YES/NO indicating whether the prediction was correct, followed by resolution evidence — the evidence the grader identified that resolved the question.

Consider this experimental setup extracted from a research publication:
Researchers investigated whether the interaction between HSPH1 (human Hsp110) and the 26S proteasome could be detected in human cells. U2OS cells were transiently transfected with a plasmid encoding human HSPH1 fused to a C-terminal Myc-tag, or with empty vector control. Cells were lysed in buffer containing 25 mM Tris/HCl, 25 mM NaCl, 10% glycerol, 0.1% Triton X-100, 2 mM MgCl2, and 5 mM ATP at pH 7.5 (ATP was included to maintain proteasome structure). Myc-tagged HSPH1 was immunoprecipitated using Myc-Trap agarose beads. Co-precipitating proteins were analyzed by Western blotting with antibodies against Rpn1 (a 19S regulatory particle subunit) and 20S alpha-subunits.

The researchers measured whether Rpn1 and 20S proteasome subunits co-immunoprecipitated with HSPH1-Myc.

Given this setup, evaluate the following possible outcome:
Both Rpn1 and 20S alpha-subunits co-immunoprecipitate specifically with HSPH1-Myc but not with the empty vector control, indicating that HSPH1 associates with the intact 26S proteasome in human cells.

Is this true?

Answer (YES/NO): YES